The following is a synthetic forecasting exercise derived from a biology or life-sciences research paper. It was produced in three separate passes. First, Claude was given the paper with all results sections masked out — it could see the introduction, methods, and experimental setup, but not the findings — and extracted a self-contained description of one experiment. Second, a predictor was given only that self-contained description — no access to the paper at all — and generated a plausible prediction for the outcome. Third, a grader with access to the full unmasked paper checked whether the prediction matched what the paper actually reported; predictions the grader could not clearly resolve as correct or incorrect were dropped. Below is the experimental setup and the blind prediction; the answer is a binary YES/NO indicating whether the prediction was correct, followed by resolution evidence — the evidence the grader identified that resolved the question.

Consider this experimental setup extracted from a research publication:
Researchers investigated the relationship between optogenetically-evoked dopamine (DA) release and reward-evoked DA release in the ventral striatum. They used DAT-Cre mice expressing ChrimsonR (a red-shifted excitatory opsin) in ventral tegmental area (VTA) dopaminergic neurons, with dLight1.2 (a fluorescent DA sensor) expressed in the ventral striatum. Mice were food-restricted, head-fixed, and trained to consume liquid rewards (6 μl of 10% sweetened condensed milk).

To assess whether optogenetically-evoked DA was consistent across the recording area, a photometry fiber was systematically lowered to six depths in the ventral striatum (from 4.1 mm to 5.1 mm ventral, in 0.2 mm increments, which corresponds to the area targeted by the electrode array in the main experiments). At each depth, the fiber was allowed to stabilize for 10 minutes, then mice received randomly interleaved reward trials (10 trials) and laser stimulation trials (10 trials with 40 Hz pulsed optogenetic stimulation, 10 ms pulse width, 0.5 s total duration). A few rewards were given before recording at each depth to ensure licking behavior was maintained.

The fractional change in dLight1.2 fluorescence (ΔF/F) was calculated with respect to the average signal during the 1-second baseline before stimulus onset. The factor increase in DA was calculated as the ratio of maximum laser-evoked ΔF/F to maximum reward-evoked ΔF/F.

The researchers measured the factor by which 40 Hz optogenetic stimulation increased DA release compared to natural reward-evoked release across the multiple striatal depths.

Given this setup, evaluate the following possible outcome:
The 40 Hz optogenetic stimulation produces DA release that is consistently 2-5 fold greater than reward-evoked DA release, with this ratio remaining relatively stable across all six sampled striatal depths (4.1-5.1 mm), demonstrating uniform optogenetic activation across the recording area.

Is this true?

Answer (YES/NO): NO